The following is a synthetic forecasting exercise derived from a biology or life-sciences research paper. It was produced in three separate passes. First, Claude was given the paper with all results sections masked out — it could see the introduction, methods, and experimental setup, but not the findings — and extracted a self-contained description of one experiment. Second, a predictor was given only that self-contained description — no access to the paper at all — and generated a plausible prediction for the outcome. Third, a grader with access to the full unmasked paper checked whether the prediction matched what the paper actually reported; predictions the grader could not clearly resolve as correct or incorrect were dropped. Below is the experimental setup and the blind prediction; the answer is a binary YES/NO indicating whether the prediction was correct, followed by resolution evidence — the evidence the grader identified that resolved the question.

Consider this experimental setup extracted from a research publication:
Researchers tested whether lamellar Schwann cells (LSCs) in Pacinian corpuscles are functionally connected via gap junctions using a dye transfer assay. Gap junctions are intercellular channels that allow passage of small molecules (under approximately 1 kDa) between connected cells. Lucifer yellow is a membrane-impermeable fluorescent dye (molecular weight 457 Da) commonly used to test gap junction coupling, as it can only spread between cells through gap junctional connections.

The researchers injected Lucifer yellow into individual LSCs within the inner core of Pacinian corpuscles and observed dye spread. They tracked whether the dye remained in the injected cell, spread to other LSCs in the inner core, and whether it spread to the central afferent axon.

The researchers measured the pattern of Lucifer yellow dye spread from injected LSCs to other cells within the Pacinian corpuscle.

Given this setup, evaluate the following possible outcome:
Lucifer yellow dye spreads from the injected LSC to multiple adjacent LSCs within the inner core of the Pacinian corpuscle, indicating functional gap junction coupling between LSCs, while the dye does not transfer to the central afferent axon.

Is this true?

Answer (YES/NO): YES